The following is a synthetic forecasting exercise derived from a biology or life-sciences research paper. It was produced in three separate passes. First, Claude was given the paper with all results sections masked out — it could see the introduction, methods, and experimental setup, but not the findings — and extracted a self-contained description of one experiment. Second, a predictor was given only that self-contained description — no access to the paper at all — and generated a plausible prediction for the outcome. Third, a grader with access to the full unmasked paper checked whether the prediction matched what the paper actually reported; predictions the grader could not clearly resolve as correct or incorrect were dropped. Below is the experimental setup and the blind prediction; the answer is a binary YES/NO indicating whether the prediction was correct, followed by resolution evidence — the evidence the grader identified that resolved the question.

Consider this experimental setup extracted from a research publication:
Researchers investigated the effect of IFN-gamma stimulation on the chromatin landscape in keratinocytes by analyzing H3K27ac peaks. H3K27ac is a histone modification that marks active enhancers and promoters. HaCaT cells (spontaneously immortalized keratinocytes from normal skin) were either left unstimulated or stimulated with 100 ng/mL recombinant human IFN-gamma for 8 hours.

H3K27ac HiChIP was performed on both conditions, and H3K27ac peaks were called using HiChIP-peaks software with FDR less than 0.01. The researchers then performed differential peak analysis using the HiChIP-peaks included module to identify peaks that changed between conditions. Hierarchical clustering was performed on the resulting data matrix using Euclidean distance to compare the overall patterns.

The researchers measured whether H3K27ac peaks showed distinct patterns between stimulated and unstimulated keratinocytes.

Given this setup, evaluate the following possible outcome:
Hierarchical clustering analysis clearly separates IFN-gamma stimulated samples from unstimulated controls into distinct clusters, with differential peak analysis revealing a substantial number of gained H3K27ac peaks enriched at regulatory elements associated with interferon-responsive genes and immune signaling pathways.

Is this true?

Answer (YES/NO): YES